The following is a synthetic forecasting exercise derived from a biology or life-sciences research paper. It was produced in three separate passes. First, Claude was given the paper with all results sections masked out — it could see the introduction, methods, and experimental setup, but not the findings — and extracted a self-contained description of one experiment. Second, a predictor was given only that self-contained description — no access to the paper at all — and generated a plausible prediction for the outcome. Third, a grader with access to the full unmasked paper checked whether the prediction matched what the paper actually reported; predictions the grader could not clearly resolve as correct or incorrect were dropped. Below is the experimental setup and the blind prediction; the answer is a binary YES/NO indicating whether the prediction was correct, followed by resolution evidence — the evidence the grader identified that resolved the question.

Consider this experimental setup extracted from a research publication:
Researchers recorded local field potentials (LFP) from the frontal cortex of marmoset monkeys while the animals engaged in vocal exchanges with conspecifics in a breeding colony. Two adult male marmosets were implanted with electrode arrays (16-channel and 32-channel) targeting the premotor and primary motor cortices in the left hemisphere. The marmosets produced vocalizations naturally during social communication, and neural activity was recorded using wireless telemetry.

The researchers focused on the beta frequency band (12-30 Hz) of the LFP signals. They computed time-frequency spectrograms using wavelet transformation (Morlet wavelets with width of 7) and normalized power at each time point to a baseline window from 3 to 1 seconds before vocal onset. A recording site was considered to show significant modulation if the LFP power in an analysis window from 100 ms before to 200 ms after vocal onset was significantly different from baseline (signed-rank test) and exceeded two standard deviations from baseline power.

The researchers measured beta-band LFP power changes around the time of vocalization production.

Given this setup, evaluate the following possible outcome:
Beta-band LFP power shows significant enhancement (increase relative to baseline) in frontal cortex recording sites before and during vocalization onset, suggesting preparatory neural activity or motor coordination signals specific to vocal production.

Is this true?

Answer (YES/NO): NO